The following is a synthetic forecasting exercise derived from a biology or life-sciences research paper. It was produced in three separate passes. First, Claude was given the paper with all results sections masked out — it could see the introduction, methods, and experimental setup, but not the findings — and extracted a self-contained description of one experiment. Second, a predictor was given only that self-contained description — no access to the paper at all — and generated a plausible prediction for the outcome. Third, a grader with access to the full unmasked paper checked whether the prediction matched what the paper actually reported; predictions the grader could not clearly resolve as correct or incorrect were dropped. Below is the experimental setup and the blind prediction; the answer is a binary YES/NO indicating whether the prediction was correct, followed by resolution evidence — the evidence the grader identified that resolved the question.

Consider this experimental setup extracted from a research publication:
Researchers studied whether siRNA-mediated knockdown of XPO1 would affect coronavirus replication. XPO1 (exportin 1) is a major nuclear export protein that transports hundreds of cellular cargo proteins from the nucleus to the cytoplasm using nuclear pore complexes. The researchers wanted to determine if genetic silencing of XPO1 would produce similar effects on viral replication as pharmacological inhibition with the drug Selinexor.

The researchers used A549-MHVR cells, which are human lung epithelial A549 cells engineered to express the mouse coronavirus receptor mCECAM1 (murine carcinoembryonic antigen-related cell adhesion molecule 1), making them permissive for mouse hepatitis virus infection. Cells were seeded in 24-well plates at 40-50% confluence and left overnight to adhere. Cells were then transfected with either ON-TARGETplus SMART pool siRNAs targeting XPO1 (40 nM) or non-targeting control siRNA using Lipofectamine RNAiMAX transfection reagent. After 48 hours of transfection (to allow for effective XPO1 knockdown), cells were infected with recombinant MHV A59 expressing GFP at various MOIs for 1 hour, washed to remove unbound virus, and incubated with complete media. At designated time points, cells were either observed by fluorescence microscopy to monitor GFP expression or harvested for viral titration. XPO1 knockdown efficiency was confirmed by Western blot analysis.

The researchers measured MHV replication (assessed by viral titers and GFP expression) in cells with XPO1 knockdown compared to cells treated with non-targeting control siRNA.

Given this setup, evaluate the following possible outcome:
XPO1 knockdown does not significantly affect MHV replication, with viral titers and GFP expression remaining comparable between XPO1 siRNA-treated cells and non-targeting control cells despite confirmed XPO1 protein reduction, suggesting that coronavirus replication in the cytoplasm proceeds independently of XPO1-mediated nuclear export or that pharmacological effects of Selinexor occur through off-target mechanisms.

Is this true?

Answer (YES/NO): NO